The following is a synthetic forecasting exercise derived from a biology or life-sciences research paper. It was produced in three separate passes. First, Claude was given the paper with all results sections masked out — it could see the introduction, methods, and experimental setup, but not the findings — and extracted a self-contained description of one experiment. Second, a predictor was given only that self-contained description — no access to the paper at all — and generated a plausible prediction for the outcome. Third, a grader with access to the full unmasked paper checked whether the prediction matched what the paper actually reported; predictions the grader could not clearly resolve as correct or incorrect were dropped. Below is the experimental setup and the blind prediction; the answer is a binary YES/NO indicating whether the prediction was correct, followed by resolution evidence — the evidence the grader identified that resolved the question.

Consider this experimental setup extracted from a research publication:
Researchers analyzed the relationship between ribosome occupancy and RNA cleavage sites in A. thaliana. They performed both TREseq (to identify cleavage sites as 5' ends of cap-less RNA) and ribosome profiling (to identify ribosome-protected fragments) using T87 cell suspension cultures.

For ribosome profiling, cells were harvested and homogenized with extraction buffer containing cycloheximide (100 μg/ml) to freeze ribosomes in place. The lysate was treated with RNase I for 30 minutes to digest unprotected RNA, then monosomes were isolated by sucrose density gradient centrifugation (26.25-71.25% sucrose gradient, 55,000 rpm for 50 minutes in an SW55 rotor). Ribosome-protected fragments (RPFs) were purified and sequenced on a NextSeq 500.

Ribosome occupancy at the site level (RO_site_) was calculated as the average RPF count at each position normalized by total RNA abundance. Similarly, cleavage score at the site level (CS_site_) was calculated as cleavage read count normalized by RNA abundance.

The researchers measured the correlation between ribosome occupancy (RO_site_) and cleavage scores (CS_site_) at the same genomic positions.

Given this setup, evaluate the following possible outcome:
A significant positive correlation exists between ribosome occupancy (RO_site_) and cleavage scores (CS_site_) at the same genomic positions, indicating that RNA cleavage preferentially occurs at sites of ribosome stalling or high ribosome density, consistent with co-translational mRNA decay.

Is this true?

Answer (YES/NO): NO